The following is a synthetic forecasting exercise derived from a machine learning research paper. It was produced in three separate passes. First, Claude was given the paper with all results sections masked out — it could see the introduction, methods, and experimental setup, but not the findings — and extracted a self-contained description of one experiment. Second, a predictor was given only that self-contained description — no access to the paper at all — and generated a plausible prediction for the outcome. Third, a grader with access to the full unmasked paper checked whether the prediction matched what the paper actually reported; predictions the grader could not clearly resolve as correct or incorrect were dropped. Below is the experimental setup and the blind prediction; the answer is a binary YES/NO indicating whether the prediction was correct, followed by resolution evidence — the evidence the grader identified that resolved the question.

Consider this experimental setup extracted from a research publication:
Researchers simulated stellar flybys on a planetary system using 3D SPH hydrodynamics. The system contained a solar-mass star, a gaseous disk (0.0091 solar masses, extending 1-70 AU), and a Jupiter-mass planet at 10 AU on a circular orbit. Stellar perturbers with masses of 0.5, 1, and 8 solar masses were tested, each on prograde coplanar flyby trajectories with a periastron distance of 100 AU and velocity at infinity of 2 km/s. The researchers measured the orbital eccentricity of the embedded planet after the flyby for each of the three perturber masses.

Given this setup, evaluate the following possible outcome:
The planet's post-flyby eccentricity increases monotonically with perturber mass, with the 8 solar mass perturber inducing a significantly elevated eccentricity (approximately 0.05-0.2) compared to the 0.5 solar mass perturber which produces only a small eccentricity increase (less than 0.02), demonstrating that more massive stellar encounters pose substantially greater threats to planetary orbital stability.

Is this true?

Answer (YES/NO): NO